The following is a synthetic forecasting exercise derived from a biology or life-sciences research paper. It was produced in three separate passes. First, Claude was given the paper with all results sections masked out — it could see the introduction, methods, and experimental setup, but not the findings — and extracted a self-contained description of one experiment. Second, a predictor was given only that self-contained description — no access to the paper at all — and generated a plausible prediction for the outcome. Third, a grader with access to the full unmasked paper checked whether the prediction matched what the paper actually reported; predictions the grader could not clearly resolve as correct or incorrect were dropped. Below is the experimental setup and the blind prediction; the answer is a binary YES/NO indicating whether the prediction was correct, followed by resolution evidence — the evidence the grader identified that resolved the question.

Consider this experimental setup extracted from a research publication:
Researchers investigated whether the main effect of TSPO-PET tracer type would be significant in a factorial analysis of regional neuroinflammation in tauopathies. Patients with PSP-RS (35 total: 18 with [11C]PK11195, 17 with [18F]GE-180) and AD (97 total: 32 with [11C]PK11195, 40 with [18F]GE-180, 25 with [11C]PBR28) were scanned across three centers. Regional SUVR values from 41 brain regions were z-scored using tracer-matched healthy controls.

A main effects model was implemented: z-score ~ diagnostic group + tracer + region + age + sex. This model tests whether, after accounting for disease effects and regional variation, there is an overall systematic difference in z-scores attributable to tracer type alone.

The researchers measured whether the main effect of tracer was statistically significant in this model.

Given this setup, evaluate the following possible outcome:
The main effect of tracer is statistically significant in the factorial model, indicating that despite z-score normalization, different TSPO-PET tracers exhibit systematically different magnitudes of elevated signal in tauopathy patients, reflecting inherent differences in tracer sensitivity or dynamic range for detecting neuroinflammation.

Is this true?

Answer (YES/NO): YES